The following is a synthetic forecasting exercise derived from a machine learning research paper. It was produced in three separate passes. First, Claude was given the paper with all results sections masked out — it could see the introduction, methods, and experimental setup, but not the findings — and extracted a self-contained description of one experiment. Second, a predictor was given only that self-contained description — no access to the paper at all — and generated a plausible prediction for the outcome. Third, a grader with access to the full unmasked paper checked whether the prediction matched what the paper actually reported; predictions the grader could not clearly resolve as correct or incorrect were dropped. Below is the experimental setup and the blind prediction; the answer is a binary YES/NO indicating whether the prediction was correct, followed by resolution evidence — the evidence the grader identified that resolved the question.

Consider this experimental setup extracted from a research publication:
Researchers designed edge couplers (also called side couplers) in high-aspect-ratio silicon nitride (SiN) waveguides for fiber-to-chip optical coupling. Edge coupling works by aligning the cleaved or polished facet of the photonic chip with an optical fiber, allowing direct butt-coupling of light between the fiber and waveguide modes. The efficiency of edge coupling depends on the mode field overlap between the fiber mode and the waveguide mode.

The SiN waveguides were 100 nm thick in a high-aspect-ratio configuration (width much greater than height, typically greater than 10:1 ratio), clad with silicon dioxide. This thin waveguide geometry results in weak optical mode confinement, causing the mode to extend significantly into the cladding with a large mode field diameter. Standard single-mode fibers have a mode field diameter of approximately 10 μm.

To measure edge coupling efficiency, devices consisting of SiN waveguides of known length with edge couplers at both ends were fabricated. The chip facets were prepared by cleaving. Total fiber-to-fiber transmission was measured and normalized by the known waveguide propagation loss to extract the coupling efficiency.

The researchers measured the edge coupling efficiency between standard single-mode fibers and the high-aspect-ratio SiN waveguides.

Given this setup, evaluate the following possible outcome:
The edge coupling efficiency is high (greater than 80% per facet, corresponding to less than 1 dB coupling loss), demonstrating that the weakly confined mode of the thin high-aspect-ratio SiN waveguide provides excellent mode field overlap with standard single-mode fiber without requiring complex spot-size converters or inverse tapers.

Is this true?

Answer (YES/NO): NO